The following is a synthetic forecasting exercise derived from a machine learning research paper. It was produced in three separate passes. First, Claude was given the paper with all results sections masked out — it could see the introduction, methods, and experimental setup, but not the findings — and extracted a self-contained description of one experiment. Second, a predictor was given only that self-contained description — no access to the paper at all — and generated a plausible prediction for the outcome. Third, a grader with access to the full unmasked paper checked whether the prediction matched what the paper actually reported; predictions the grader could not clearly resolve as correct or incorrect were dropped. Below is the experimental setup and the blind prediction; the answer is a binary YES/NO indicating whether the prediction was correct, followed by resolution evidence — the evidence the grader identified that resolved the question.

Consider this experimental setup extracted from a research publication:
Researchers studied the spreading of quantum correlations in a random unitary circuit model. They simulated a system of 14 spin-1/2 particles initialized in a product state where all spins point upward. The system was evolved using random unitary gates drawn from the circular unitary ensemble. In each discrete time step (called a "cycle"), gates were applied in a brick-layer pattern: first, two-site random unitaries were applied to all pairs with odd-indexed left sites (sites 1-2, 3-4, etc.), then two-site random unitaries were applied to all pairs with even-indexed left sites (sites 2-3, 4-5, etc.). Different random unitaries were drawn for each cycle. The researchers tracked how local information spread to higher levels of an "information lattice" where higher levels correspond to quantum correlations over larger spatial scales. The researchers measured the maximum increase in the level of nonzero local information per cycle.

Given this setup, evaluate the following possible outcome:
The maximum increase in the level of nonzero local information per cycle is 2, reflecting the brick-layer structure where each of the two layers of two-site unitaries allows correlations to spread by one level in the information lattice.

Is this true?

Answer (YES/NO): NO